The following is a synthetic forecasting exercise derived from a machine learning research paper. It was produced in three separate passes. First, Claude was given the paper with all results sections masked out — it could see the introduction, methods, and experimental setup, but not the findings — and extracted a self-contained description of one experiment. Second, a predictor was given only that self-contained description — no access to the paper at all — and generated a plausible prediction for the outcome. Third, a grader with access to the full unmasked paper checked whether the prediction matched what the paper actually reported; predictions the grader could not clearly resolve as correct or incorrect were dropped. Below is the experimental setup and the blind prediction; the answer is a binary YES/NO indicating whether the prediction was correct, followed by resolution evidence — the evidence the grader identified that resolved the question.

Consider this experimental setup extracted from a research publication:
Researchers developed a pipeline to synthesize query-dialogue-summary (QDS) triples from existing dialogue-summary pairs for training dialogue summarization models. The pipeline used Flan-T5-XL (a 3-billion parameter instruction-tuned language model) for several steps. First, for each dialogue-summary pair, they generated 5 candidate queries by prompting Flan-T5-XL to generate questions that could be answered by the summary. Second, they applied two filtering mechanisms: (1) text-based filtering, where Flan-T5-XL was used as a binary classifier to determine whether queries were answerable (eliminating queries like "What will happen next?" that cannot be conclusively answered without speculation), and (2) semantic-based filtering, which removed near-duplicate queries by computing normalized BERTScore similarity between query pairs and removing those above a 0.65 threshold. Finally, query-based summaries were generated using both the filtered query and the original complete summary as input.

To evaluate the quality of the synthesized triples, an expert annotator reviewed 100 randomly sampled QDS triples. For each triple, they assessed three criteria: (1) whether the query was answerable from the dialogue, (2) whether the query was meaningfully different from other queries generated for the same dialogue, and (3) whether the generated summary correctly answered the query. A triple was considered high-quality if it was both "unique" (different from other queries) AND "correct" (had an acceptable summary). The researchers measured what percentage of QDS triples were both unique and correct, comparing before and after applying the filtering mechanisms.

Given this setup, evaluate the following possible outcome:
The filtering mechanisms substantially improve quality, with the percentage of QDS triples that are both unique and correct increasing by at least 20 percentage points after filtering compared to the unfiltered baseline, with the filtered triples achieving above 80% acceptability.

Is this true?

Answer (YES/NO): NO